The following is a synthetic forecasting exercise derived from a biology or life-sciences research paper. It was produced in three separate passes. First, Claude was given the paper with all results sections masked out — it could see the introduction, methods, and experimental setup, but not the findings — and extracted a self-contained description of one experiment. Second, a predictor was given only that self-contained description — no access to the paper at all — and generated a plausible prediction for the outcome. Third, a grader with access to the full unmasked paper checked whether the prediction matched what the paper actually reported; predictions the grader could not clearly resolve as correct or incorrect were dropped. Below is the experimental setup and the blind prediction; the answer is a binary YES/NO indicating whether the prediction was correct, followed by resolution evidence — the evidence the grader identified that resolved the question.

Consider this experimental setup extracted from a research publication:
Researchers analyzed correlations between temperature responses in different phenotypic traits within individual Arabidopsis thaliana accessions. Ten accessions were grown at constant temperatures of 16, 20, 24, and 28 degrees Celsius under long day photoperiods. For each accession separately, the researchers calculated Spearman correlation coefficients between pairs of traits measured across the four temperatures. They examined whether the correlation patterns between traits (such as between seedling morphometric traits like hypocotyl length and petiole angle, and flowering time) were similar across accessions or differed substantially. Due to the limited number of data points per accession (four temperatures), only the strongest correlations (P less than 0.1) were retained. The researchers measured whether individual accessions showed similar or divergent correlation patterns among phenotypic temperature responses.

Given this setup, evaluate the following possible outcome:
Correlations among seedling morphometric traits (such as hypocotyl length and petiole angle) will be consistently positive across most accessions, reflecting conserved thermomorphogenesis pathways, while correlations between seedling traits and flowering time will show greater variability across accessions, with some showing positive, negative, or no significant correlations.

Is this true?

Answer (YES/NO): NO